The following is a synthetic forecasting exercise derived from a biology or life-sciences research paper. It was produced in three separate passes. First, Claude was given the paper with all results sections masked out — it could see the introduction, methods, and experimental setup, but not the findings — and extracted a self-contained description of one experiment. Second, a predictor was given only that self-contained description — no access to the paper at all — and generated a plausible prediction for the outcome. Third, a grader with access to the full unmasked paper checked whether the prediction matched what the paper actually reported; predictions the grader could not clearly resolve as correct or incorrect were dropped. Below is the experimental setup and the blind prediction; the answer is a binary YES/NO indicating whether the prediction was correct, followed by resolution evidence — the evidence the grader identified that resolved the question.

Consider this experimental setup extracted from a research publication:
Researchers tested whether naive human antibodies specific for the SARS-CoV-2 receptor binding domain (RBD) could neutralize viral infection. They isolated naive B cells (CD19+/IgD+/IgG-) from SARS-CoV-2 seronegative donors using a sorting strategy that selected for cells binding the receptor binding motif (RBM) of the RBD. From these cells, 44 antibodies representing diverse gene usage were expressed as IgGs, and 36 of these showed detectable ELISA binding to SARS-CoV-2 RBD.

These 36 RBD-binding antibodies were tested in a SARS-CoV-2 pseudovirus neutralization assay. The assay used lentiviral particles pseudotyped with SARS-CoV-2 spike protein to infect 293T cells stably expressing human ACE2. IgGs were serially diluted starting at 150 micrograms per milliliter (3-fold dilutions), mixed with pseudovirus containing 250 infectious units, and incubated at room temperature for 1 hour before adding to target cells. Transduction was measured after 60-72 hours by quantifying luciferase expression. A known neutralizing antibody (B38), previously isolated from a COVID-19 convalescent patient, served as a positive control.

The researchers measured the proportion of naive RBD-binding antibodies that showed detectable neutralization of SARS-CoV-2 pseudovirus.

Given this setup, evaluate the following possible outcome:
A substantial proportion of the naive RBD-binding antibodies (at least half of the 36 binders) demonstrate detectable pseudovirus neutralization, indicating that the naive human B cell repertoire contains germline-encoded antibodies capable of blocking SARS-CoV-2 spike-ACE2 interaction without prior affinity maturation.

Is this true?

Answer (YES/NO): NO